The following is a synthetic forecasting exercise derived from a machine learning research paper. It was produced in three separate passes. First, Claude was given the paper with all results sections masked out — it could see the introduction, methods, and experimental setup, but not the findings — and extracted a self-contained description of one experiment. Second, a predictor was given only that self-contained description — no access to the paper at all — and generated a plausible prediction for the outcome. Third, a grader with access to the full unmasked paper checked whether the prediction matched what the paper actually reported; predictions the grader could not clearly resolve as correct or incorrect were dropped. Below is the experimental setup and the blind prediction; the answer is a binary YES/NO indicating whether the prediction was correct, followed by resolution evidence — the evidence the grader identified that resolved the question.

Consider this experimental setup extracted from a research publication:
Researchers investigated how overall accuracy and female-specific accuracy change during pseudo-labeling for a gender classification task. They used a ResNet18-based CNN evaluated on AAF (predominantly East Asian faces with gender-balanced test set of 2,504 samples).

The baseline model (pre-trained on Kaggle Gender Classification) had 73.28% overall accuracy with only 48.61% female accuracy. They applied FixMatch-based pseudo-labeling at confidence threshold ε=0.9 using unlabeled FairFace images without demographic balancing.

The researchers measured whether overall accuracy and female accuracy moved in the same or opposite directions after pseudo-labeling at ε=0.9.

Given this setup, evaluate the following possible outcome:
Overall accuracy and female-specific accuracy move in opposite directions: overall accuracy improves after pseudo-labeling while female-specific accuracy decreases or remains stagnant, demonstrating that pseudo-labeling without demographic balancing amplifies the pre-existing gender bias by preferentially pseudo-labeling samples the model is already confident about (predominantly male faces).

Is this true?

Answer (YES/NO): NO